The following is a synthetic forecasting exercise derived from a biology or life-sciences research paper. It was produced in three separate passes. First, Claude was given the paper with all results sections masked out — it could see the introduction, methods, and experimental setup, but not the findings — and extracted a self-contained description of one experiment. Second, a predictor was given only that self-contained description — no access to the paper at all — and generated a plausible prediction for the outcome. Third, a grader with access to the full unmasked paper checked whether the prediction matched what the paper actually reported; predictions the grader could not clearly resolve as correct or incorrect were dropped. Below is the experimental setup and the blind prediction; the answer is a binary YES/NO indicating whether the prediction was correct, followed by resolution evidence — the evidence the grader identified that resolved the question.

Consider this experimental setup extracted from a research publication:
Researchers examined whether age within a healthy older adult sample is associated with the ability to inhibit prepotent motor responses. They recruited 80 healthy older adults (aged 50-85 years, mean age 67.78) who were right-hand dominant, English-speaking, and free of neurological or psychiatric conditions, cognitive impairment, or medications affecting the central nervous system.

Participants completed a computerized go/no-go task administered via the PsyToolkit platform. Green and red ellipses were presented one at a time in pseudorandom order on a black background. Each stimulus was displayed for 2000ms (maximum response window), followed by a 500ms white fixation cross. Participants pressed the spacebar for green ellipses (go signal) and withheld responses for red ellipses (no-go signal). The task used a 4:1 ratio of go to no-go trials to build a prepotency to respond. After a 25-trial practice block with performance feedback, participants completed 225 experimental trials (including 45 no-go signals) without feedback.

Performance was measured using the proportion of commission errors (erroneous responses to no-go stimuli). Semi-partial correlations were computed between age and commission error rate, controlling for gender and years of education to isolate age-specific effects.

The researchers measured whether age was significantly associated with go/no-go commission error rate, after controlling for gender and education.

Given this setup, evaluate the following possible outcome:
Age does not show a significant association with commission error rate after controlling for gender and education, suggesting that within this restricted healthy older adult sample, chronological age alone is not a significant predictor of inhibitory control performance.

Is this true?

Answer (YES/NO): YES